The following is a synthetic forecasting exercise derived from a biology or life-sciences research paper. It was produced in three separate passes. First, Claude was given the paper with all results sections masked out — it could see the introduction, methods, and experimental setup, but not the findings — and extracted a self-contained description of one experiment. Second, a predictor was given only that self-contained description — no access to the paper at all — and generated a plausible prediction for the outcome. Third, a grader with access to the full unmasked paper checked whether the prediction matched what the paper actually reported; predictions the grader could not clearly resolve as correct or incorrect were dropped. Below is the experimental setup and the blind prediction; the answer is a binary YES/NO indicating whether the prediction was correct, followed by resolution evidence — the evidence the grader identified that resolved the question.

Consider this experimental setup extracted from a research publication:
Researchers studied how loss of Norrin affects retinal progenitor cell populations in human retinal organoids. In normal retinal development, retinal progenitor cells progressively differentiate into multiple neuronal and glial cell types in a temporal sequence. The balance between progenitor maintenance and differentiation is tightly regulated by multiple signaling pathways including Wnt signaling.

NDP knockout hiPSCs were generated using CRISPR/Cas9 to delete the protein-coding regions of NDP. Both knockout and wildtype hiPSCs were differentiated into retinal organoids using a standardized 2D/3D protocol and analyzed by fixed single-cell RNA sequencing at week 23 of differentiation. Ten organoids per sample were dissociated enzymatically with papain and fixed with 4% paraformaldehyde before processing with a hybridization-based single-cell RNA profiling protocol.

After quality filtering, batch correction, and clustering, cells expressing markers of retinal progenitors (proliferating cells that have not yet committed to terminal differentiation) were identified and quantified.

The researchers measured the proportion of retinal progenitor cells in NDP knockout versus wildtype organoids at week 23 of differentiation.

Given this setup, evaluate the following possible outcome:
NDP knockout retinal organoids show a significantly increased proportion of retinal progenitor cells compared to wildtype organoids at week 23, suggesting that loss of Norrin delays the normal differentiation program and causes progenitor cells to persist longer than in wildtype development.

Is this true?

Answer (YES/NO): YES